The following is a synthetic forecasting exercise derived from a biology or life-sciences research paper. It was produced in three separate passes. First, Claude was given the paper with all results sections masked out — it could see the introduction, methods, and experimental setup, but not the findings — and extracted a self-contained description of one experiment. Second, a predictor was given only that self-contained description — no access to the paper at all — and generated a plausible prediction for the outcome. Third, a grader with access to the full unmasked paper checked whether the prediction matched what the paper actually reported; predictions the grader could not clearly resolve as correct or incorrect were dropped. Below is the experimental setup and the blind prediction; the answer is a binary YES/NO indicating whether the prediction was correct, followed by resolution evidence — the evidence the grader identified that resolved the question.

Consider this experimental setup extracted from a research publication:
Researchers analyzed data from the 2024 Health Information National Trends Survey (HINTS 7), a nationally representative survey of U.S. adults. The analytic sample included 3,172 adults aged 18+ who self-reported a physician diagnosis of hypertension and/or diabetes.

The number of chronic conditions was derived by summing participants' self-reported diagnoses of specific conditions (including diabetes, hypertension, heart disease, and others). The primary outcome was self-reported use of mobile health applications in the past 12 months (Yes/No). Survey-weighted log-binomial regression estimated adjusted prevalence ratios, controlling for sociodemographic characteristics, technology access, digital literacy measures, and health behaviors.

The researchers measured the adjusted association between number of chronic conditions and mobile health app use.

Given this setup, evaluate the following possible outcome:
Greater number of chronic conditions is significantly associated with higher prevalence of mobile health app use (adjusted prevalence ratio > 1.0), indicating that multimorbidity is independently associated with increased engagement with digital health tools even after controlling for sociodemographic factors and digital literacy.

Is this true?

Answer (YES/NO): NO